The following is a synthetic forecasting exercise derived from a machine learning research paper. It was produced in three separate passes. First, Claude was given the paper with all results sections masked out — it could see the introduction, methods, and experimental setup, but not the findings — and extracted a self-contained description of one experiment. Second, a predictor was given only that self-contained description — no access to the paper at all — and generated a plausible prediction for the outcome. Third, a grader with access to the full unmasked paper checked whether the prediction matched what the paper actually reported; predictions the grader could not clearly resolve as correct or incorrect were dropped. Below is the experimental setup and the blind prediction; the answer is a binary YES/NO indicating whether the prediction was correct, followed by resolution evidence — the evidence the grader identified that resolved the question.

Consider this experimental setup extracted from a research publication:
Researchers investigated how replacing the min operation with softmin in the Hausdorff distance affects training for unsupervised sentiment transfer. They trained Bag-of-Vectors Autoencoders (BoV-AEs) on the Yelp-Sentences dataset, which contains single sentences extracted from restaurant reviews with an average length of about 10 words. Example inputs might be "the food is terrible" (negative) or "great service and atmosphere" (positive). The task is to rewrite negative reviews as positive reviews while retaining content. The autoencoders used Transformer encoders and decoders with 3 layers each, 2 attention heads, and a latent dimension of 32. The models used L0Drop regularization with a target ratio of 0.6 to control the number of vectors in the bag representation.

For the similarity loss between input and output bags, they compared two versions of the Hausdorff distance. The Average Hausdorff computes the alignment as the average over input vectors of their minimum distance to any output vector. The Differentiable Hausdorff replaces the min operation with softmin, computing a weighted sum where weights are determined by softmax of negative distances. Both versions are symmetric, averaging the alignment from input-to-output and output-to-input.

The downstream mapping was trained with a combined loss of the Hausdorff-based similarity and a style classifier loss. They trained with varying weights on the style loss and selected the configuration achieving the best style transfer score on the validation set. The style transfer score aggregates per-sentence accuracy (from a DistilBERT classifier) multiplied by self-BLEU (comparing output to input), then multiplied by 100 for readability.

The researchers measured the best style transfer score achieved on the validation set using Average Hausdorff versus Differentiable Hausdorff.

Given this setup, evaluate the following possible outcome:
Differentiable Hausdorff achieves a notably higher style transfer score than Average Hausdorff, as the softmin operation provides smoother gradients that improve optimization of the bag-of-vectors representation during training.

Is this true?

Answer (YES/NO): YES